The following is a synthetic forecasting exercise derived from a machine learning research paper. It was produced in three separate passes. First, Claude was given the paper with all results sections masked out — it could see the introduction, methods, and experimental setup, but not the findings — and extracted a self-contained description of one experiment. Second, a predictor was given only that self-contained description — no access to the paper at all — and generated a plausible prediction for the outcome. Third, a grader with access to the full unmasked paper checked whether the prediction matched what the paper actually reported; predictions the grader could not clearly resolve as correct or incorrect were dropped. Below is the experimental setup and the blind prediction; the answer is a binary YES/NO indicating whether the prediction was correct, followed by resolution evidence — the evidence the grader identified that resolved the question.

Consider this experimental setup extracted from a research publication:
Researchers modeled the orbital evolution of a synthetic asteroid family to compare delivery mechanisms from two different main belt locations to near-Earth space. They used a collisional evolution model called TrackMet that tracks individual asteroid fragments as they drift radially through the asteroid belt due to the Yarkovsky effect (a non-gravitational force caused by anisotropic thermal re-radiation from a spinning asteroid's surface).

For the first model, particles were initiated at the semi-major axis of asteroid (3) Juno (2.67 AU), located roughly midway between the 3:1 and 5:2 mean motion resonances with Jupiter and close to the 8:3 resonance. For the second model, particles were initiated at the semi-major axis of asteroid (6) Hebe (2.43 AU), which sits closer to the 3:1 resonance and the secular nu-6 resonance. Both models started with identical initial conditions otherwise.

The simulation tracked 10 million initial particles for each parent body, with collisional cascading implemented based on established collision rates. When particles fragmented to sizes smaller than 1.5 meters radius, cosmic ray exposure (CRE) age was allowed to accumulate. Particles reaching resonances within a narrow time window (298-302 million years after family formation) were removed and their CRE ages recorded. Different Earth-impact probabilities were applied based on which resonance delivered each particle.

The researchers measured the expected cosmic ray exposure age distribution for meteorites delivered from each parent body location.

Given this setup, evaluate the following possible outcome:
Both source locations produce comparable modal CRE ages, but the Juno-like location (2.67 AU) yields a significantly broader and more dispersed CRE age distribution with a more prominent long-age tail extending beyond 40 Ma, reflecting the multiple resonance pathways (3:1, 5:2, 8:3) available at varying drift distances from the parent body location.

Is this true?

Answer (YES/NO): NO